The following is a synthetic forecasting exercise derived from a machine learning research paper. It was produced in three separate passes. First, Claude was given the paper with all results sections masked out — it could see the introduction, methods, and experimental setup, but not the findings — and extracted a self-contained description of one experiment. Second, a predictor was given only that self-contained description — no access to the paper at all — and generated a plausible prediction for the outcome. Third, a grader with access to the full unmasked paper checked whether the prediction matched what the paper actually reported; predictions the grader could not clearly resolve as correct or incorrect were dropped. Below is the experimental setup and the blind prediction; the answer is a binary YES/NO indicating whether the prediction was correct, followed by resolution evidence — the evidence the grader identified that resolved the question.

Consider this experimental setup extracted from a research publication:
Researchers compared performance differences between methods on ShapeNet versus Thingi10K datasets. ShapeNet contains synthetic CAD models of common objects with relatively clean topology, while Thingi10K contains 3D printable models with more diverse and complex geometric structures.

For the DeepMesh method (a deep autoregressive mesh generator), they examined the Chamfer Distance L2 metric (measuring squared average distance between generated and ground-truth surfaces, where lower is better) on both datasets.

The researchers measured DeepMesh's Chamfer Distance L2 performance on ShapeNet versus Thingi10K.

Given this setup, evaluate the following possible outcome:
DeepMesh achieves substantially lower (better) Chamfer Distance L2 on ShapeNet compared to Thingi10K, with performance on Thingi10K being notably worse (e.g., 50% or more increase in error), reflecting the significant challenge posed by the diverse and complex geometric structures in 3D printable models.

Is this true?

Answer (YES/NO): YES